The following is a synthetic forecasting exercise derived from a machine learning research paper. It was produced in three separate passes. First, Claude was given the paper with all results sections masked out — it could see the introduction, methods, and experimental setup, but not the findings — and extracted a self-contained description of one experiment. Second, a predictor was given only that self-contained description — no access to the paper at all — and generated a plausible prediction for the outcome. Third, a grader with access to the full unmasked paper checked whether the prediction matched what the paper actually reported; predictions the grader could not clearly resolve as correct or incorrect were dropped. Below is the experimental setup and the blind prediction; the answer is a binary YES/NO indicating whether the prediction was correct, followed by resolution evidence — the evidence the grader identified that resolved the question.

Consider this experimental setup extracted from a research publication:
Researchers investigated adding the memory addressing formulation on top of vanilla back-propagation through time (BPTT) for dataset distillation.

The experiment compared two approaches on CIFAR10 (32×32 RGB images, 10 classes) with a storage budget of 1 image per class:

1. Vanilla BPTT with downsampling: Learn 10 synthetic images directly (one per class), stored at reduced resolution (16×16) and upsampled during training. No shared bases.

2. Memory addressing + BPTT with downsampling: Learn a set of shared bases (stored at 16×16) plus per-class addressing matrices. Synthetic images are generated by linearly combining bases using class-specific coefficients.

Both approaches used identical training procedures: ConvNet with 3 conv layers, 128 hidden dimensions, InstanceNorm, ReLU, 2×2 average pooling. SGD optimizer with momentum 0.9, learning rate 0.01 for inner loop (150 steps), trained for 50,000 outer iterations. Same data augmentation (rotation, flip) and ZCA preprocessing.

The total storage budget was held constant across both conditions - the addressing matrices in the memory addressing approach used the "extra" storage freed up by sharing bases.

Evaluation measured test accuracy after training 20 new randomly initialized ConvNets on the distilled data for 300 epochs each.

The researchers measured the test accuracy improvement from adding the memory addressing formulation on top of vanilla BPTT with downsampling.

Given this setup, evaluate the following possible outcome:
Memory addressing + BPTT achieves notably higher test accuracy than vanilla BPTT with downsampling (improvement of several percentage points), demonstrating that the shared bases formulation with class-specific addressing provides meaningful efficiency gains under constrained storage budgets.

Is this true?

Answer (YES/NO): YES